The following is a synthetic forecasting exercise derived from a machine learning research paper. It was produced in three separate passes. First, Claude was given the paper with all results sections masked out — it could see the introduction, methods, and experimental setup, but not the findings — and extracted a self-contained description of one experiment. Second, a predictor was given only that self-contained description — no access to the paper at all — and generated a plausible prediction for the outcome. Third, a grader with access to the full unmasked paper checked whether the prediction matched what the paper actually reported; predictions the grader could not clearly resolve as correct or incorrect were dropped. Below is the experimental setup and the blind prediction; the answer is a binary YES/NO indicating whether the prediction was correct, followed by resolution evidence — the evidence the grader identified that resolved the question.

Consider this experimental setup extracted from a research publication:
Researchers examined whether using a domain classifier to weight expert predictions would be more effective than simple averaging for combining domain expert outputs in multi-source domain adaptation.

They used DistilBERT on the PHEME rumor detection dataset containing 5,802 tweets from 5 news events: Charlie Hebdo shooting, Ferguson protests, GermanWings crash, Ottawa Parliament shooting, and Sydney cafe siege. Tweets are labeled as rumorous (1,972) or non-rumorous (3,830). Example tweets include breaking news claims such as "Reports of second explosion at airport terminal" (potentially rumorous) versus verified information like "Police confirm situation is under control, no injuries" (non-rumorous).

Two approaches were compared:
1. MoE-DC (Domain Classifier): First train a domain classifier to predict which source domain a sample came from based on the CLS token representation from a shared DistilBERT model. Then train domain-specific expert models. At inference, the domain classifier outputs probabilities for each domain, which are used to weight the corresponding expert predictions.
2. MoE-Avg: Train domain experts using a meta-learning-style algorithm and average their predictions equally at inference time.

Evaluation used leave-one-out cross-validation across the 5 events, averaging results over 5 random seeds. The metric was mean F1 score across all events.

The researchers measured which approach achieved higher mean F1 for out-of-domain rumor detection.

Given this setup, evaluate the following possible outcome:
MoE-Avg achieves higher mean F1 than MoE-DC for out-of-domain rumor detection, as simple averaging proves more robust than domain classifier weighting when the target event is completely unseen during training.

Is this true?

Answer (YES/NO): YES